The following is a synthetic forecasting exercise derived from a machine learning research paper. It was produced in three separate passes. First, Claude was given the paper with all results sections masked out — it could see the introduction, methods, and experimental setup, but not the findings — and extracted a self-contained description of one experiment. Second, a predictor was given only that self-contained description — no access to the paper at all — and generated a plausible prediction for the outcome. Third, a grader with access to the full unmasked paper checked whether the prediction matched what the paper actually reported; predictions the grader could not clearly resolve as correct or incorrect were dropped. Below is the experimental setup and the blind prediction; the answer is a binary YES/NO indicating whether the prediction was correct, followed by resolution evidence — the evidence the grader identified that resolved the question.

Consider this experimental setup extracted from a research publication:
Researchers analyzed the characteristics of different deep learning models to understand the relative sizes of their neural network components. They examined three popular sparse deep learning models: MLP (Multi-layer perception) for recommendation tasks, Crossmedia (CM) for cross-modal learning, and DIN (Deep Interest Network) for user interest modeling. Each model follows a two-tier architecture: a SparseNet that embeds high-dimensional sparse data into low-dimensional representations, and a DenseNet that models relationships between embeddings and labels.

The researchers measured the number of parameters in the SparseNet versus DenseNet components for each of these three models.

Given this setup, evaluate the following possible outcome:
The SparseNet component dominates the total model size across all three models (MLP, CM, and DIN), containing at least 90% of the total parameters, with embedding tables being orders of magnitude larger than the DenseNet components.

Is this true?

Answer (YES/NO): YES